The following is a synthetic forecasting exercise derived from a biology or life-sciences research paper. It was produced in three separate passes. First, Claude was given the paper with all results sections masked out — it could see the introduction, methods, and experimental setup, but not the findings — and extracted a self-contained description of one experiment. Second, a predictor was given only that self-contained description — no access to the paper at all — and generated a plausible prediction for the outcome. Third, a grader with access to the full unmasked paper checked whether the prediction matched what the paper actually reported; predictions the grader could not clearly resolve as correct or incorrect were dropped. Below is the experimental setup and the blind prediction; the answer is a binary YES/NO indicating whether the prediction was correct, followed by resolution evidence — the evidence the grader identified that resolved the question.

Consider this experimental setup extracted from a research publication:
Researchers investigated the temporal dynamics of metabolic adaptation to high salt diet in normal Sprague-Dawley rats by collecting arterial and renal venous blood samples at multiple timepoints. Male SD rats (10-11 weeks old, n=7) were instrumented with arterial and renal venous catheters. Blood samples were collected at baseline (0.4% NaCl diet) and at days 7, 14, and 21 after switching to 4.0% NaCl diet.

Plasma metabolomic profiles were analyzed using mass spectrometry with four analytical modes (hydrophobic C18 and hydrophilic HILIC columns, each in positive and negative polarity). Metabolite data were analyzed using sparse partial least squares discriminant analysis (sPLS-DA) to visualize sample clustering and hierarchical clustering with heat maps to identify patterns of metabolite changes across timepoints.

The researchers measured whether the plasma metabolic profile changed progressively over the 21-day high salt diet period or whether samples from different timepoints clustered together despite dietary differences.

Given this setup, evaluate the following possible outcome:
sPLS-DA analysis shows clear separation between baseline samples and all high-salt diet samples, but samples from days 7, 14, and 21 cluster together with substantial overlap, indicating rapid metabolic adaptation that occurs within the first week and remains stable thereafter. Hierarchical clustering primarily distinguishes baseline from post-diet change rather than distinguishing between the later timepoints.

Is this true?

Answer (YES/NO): NO